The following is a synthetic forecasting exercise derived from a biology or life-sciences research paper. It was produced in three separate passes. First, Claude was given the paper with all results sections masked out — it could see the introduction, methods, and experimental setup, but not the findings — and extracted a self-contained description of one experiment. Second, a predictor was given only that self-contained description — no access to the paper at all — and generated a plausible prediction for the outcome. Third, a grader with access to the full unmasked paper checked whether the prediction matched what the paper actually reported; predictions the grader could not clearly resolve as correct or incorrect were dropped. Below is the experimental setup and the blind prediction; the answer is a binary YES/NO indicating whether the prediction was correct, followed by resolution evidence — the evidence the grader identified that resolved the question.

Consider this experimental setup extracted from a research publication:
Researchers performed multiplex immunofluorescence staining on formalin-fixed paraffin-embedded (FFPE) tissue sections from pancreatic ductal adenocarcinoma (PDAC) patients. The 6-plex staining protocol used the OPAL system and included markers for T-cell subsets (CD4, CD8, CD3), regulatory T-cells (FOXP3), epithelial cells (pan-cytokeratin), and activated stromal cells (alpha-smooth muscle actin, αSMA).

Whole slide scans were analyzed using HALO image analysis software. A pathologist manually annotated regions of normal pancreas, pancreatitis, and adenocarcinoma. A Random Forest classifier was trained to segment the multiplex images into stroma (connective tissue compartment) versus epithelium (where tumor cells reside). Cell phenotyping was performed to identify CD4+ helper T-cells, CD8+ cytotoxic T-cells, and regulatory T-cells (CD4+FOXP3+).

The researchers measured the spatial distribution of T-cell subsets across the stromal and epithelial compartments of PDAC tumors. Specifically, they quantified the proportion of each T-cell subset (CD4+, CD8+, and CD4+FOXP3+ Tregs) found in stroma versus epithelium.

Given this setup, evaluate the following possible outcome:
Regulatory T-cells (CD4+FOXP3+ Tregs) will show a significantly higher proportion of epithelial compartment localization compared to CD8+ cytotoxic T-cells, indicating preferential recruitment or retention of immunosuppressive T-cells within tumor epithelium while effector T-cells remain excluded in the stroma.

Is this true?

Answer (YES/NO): NO